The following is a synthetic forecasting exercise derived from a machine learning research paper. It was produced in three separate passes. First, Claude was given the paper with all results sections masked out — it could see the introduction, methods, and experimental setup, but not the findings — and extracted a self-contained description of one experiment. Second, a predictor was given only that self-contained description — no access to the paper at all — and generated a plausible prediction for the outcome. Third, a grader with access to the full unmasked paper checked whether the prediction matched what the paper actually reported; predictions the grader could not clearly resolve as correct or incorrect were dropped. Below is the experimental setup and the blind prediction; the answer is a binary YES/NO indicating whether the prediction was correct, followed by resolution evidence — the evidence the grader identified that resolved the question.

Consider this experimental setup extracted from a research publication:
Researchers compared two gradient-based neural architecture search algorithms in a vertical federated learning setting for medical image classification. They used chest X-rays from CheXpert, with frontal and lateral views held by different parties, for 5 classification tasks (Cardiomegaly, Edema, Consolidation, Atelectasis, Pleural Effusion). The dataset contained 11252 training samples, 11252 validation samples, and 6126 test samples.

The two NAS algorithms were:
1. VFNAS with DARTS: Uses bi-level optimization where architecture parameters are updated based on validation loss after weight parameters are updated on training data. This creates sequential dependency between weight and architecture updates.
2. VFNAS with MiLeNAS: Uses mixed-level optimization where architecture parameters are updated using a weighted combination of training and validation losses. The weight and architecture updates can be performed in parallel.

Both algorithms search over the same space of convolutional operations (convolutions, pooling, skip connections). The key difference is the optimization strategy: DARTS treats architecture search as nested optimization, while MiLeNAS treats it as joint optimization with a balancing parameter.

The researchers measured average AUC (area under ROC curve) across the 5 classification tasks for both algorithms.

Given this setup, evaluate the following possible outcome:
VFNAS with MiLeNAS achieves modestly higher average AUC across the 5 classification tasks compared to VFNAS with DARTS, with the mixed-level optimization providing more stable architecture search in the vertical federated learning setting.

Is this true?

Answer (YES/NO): NO